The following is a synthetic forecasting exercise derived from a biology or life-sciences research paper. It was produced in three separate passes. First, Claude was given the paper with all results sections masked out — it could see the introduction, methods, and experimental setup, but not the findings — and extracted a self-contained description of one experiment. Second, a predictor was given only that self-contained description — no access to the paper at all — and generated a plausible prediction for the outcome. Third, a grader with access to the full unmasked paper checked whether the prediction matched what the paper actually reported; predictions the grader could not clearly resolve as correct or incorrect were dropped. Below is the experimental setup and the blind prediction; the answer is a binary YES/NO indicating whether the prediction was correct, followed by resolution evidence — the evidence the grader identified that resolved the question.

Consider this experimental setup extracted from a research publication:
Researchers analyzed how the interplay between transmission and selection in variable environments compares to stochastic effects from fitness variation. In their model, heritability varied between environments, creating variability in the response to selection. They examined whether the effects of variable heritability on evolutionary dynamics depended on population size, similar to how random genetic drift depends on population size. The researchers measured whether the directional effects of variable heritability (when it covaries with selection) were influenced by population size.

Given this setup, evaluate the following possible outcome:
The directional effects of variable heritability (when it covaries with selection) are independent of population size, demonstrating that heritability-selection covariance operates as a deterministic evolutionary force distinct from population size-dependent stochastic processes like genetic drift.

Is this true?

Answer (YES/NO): YES